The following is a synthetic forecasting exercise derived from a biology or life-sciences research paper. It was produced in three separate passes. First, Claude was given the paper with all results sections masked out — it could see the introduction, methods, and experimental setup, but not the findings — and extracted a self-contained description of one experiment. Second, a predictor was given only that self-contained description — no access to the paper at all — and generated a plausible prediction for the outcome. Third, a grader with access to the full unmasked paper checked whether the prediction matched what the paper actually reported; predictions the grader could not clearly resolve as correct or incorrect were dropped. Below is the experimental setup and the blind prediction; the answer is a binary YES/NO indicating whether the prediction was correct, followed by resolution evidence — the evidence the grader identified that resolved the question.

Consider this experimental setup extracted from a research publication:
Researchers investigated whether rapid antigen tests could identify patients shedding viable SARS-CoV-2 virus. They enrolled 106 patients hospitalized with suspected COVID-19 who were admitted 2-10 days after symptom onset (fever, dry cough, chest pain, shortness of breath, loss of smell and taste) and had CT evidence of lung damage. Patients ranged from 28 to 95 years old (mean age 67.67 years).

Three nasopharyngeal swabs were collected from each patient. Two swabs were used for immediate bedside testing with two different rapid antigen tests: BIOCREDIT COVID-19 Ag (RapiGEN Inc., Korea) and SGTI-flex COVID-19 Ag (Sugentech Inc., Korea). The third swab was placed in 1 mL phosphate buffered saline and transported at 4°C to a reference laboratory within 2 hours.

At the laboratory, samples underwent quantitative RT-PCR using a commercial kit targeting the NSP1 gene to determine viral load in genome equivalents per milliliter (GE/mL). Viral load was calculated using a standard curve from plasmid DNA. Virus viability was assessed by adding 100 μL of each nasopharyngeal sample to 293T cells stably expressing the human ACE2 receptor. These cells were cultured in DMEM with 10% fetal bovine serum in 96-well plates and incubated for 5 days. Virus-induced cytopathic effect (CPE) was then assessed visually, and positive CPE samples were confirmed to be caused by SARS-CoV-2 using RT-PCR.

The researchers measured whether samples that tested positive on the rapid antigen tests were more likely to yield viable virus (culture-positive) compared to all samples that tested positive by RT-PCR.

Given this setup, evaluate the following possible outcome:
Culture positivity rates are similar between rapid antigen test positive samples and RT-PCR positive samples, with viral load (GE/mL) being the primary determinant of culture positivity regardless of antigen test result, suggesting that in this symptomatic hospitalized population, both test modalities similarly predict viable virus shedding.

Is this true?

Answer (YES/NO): NO